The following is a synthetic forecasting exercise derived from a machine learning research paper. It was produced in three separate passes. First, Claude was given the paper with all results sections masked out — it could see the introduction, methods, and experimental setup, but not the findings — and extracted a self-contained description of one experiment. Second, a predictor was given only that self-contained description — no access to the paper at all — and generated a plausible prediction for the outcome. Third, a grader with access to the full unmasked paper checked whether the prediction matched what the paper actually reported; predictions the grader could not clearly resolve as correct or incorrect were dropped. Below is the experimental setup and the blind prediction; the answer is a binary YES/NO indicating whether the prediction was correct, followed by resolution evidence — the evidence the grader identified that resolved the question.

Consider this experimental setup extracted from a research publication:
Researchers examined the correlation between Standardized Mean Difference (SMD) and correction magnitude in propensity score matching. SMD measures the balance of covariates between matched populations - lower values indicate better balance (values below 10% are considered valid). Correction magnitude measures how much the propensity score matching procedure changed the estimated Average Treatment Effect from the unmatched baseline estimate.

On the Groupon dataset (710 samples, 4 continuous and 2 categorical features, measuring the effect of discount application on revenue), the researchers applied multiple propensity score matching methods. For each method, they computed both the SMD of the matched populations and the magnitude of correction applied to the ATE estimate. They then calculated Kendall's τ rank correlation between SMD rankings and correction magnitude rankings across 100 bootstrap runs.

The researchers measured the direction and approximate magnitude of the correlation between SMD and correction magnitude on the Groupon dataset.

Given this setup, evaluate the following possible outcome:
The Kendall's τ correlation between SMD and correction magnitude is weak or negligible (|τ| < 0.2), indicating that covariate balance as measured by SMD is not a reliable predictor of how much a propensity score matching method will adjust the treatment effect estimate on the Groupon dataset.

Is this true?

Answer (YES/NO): NO